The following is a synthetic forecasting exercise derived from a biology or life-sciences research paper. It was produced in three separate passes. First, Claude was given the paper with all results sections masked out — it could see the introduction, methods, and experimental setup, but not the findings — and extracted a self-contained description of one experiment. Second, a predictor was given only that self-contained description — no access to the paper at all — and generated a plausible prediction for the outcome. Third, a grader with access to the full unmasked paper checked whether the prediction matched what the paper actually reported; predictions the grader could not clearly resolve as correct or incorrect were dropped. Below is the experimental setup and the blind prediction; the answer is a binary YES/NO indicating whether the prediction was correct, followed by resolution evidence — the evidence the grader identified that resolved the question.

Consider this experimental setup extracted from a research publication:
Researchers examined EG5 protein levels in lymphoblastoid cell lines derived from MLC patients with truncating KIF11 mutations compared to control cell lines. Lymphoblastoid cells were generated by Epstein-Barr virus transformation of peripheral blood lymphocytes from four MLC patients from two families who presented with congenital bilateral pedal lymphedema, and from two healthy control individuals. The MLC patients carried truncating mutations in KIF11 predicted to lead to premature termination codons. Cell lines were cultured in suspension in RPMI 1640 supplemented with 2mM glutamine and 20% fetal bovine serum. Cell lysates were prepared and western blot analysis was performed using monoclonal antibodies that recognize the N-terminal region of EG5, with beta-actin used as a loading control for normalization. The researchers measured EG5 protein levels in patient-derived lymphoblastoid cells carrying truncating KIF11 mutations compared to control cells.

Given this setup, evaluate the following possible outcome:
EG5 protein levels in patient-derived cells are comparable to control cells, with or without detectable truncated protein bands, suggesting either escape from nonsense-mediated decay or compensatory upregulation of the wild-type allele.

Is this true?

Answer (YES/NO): NO